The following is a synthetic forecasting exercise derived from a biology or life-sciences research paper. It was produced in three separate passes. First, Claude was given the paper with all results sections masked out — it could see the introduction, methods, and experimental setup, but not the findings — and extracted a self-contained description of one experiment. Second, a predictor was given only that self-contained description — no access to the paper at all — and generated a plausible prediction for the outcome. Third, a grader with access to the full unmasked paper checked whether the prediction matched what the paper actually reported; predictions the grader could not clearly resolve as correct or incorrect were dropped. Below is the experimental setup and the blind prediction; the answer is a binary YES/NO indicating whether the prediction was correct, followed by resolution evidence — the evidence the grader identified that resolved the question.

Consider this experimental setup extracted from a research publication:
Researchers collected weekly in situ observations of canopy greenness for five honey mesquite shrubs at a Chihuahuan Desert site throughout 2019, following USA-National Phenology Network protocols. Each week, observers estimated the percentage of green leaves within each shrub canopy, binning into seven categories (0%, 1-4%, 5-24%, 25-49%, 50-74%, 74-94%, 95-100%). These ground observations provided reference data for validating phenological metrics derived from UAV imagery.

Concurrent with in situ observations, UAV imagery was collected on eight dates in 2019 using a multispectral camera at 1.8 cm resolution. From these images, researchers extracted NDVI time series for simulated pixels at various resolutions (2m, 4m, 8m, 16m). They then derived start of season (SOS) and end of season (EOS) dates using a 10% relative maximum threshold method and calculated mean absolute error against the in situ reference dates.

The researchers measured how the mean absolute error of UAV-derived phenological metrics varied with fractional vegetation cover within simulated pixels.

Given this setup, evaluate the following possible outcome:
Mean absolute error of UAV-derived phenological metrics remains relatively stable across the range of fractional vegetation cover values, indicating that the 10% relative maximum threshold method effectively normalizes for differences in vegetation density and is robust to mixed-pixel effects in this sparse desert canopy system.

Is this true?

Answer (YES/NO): NO